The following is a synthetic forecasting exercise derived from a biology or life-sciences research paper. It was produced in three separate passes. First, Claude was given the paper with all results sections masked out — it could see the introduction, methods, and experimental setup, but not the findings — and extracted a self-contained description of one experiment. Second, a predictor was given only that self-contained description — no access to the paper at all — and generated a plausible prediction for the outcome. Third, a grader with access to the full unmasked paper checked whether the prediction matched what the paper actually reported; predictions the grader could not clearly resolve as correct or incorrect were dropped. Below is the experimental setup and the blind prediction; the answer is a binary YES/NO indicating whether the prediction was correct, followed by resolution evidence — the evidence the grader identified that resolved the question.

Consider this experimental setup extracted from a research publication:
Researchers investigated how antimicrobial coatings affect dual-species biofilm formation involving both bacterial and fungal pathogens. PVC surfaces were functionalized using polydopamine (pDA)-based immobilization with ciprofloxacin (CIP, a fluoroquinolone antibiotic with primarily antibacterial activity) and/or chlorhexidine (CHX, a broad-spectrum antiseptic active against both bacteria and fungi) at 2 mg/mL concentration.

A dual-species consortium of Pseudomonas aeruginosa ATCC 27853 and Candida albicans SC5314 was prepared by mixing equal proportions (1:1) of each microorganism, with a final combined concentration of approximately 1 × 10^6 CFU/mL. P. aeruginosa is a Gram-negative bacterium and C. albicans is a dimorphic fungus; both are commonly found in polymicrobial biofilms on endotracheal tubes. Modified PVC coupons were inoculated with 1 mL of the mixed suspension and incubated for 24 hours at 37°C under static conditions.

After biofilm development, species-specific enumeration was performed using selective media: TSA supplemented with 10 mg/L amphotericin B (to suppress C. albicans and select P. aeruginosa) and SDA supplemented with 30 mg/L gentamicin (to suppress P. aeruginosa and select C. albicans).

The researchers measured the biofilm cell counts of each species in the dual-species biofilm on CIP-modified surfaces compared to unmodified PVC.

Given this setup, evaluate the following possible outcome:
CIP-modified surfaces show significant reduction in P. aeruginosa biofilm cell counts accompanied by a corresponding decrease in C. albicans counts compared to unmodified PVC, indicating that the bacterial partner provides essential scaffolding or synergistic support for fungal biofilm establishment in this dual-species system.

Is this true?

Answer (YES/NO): NO